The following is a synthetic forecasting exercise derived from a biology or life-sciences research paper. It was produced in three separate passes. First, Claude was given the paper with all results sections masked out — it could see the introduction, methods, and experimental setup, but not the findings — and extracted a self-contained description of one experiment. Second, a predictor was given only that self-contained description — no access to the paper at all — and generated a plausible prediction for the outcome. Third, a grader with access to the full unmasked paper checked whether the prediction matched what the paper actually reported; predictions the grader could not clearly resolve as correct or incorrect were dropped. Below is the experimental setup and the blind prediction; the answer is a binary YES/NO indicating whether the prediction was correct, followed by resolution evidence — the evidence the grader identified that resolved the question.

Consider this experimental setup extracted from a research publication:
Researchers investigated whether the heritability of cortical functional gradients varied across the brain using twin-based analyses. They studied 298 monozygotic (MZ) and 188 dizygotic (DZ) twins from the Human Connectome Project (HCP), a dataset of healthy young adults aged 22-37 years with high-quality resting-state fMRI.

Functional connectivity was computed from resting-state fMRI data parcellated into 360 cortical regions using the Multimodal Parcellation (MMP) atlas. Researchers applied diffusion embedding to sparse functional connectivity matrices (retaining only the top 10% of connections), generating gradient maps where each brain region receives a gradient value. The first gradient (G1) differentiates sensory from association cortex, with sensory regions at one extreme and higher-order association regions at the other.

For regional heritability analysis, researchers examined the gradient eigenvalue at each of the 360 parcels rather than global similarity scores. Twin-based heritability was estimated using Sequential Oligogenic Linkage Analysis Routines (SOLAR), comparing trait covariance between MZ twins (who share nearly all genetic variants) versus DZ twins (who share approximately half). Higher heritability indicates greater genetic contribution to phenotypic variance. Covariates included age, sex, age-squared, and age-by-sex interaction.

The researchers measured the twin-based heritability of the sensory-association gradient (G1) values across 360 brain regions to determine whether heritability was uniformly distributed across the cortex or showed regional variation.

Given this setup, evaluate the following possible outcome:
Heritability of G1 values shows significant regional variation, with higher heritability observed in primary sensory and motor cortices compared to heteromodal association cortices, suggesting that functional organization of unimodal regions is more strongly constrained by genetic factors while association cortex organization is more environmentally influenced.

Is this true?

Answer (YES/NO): NO